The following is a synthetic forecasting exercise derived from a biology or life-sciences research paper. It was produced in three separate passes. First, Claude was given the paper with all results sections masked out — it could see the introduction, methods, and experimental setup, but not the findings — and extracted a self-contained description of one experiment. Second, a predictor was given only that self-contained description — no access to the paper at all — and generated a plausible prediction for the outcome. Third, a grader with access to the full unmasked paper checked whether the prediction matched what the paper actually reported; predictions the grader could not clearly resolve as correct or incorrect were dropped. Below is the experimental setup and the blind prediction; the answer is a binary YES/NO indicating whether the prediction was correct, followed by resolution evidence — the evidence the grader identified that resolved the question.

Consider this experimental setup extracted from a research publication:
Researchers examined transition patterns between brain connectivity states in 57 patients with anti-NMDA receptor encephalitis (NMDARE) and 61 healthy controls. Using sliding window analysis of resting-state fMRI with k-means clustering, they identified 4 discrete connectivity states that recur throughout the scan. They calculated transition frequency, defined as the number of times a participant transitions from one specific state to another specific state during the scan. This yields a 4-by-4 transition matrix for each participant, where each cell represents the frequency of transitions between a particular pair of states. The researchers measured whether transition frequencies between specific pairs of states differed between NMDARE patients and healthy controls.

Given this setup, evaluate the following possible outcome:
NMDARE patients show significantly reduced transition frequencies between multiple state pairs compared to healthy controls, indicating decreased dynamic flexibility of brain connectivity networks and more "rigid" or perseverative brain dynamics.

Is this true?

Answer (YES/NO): NO